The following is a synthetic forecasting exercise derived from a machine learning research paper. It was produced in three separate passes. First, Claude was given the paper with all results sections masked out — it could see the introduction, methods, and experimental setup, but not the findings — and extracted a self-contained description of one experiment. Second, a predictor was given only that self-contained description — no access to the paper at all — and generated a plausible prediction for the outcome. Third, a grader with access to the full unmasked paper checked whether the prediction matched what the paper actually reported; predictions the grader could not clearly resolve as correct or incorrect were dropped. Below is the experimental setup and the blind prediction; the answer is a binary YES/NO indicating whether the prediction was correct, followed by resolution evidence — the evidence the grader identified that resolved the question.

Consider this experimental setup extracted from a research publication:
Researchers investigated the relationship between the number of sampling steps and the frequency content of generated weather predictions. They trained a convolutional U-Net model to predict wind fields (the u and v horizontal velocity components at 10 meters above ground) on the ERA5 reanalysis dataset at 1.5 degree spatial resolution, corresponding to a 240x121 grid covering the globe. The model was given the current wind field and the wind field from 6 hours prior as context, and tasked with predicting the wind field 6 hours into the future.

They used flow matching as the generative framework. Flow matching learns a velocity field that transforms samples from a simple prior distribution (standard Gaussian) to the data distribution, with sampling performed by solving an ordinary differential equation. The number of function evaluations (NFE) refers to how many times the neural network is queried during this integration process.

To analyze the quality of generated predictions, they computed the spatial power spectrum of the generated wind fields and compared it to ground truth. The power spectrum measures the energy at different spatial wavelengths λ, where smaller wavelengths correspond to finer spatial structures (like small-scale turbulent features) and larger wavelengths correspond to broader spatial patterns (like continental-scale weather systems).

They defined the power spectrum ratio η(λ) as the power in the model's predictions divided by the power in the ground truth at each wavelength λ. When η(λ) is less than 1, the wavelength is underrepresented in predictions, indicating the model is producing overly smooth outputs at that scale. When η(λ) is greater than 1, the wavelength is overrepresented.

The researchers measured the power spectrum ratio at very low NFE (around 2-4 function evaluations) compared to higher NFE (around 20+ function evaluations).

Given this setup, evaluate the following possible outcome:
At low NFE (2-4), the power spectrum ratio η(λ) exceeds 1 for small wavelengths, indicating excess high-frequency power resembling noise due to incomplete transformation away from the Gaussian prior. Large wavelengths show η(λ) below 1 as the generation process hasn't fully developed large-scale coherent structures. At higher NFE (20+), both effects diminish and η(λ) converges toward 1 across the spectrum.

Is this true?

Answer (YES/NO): NO